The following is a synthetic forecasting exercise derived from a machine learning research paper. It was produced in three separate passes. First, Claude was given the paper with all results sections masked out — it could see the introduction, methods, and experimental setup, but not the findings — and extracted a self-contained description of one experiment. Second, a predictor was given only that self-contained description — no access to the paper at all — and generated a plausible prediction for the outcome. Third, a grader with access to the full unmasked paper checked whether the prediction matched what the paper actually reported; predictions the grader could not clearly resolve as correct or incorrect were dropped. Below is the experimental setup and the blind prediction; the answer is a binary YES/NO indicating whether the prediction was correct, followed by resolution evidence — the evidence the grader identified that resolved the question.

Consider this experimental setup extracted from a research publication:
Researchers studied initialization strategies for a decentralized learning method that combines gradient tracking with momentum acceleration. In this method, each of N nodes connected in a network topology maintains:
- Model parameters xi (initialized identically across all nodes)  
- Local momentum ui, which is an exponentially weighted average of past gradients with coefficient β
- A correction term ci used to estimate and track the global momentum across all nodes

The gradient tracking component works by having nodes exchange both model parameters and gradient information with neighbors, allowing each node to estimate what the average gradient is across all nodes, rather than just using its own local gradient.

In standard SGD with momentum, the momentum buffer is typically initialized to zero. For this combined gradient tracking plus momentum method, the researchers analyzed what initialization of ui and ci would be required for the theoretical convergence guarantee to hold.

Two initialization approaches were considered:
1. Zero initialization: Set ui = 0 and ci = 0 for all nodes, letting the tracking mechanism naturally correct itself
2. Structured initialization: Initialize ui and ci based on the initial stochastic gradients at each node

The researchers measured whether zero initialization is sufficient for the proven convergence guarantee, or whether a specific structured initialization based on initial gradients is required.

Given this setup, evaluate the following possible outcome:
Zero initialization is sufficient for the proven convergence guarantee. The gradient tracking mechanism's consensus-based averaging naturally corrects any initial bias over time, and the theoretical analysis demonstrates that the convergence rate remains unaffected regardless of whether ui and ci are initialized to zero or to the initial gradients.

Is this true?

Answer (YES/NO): NO